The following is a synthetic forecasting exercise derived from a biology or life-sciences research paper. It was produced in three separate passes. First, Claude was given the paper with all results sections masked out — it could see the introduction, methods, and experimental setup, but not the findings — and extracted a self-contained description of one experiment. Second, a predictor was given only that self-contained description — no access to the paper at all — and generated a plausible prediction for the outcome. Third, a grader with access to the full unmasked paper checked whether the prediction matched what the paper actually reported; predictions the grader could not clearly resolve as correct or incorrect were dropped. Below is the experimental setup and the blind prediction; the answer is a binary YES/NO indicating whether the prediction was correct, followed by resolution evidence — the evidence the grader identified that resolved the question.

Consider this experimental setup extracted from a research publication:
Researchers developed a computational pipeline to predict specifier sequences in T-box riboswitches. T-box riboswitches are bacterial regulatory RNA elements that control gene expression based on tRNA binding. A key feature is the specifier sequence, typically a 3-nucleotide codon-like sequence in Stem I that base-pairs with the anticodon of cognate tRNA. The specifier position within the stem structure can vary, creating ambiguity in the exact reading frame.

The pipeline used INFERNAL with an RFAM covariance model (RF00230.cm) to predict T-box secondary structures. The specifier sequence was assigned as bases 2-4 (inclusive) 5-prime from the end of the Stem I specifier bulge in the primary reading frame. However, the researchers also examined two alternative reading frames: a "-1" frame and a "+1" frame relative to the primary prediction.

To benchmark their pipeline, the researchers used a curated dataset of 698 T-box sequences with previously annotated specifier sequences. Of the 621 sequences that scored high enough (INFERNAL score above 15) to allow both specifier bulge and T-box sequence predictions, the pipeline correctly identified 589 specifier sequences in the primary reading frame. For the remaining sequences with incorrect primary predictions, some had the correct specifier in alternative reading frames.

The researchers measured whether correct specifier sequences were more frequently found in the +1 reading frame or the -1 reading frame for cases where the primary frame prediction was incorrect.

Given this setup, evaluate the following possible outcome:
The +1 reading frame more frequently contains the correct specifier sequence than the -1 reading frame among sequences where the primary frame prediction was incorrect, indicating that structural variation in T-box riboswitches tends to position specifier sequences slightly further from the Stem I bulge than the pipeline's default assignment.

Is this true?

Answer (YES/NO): YES